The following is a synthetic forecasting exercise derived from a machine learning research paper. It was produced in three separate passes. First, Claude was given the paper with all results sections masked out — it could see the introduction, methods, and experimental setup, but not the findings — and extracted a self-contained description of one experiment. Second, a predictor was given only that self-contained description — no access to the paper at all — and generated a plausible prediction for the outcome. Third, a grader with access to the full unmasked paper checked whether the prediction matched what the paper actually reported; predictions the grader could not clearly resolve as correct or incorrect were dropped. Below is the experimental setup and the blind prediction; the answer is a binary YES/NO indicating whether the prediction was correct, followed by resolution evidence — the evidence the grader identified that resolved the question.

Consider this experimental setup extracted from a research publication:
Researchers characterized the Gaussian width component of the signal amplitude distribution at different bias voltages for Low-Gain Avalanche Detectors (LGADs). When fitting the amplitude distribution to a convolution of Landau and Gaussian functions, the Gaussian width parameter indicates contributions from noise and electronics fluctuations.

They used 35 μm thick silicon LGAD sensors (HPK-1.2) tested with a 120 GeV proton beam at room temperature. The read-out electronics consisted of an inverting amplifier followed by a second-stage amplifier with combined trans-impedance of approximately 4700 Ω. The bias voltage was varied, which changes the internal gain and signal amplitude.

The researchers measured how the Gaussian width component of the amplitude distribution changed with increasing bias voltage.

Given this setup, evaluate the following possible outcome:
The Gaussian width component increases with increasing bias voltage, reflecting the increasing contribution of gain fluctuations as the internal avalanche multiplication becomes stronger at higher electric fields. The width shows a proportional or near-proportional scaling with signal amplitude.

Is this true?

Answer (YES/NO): NO